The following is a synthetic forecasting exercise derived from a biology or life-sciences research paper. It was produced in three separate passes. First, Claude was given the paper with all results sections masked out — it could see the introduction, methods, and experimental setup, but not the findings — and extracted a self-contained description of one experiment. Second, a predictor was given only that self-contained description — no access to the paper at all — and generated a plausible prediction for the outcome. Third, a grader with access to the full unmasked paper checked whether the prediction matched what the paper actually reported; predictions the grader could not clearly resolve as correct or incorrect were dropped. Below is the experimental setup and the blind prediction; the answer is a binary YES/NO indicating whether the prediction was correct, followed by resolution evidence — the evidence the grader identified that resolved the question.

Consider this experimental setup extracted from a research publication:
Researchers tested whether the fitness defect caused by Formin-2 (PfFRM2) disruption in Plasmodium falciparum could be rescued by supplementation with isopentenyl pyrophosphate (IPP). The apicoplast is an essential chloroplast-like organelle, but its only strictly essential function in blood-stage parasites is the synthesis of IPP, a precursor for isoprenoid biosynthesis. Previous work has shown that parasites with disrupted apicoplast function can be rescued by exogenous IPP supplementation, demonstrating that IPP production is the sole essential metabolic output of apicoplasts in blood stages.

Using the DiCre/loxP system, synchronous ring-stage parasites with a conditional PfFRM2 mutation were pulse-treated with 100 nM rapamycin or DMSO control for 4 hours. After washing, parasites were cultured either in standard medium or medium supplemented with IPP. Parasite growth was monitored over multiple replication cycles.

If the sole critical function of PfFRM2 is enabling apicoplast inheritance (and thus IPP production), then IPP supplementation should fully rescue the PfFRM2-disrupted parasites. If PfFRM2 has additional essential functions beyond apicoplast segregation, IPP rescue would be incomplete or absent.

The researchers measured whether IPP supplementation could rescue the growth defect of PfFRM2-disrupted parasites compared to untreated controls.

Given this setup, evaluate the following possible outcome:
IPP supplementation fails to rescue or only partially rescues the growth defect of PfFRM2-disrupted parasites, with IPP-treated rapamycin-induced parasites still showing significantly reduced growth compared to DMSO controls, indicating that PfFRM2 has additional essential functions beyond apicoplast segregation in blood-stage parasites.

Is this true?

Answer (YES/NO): YES